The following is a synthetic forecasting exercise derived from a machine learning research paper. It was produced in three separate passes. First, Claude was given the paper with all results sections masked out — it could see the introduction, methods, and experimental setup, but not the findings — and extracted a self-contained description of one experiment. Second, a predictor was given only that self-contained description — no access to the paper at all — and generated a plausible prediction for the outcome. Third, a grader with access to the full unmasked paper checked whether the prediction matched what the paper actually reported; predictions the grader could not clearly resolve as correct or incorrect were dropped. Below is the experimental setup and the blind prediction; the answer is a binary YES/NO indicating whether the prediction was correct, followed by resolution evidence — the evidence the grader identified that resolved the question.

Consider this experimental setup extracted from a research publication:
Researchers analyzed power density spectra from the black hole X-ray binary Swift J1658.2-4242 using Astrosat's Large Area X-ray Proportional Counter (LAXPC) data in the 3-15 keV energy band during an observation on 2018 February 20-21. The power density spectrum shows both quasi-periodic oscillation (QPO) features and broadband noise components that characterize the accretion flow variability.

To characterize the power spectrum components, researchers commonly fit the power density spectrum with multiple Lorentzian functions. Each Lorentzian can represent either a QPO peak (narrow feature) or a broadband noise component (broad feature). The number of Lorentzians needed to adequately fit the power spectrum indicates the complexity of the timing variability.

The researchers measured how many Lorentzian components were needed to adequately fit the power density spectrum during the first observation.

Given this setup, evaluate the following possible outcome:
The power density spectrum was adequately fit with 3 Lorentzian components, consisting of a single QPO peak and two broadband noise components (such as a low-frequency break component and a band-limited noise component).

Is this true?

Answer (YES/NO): NO